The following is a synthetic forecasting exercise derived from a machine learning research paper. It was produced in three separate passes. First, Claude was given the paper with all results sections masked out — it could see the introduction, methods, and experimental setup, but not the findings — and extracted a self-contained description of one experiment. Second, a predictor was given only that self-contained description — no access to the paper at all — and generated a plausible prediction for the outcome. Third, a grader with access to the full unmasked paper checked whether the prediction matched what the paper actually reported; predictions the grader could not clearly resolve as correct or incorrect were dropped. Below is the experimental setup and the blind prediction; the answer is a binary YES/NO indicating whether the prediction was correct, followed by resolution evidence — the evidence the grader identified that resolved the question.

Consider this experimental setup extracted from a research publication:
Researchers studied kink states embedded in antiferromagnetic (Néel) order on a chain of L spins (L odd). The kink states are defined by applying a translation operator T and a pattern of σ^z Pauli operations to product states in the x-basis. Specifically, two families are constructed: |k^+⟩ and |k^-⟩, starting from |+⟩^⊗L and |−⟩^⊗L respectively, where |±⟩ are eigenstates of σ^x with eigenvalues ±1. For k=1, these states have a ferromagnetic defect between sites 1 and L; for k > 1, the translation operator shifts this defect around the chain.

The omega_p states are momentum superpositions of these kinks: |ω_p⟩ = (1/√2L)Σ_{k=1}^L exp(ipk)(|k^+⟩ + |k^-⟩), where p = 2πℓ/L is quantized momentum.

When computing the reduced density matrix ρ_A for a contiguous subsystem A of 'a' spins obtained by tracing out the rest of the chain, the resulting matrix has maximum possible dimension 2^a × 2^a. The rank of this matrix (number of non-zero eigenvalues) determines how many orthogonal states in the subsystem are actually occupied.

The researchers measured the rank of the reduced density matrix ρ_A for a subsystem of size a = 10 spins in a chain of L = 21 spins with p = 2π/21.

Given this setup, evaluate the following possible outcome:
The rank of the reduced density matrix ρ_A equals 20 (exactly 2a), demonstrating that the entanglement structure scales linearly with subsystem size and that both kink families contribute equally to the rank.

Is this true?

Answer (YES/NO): NO